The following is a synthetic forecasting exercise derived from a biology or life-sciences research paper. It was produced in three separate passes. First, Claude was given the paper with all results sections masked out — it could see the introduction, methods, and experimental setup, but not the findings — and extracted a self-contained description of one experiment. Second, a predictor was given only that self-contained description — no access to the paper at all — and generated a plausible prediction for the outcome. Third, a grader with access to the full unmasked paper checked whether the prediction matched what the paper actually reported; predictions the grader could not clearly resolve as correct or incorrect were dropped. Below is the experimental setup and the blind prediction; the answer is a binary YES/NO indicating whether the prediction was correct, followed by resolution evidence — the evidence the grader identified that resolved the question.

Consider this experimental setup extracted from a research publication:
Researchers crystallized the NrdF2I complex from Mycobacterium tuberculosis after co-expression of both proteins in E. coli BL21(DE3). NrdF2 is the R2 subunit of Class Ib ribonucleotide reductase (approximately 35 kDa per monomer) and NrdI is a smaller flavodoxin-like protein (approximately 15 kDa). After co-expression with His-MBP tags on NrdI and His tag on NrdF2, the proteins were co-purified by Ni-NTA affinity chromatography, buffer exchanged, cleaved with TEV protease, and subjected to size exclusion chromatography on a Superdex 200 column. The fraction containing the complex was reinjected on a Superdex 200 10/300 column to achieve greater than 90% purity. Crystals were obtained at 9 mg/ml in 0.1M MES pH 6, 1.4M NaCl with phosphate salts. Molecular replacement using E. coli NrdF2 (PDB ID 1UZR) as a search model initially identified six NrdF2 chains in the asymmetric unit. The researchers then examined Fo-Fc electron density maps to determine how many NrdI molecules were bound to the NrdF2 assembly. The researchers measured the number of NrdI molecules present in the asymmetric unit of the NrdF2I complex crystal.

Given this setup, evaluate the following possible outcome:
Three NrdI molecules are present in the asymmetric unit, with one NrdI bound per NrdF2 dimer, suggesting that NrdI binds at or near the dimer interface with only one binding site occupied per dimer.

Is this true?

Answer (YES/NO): NO